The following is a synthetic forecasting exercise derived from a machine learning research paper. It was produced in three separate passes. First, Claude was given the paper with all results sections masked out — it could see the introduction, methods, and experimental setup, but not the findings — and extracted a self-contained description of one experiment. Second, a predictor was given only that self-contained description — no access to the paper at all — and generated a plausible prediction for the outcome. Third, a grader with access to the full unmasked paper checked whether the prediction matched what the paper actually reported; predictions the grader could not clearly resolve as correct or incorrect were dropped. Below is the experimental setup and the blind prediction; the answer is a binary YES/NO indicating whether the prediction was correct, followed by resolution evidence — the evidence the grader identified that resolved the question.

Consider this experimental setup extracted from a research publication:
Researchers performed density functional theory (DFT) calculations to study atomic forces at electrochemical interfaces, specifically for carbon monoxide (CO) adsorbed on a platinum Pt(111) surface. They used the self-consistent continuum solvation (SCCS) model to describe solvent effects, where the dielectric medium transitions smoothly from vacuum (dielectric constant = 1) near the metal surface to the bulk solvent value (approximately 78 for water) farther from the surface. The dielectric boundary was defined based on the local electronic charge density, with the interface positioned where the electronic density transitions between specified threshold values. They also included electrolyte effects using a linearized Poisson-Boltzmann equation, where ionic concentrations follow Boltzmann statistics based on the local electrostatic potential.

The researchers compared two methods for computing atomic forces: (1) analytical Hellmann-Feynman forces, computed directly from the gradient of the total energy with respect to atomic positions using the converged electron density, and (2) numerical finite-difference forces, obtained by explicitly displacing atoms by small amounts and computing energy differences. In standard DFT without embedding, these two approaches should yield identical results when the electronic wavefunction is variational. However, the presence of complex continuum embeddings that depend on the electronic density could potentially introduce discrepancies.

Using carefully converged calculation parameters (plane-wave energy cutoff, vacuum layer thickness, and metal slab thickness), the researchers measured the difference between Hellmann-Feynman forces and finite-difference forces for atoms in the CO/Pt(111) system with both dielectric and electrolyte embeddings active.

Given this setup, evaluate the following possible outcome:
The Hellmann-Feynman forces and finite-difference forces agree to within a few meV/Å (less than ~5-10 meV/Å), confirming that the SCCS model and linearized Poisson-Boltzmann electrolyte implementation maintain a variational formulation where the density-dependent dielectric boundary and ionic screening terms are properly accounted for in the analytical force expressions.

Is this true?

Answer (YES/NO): YES